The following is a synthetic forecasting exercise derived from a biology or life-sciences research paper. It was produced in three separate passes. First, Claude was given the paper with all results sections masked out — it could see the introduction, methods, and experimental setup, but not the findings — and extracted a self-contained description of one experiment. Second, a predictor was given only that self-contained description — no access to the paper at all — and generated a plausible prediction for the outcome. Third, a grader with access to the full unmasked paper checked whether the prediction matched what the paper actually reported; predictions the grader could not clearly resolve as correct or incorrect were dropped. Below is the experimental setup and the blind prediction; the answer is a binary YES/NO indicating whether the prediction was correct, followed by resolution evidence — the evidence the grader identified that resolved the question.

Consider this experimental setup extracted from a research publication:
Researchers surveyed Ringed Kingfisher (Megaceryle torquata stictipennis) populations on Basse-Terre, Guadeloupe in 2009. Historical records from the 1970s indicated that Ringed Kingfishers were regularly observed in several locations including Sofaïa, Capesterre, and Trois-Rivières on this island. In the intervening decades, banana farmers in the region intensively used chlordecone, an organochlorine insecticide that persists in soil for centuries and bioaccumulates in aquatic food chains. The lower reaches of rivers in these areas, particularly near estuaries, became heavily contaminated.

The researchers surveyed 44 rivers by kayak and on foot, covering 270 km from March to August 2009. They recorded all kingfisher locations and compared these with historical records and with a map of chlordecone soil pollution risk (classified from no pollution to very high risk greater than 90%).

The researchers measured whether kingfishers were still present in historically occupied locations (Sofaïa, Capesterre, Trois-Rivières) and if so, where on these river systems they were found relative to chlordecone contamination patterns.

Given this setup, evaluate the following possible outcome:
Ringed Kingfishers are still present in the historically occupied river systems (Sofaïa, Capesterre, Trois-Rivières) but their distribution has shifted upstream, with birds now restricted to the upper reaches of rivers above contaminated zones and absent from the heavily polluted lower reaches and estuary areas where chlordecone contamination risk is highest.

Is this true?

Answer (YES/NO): NO